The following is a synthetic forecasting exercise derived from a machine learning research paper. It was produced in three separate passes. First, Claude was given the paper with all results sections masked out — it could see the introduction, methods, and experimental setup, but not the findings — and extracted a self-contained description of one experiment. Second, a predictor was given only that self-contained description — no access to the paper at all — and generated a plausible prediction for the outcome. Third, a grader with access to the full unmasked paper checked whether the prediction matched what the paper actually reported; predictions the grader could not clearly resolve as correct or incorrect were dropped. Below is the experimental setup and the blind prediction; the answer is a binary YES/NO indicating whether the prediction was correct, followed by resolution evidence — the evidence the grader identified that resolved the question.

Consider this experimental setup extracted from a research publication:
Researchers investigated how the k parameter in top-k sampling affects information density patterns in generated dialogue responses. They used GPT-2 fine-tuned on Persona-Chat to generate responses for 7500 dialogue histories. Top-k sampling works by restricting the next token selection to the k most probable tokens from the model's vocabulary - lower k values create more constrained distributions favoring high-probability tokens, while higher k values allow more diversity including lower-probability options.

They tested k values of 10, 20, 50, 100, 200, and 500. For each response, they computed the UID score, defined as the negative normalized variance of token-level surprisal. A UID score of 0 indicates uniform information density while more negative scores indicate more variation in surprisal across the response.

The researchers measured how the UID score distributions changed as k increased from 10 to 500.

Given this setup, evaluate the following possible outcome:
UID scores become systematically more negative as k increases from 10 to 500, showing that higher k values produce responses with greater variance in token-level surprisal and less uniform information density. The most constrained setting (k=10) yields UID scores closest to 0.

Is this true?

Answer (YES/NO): YES